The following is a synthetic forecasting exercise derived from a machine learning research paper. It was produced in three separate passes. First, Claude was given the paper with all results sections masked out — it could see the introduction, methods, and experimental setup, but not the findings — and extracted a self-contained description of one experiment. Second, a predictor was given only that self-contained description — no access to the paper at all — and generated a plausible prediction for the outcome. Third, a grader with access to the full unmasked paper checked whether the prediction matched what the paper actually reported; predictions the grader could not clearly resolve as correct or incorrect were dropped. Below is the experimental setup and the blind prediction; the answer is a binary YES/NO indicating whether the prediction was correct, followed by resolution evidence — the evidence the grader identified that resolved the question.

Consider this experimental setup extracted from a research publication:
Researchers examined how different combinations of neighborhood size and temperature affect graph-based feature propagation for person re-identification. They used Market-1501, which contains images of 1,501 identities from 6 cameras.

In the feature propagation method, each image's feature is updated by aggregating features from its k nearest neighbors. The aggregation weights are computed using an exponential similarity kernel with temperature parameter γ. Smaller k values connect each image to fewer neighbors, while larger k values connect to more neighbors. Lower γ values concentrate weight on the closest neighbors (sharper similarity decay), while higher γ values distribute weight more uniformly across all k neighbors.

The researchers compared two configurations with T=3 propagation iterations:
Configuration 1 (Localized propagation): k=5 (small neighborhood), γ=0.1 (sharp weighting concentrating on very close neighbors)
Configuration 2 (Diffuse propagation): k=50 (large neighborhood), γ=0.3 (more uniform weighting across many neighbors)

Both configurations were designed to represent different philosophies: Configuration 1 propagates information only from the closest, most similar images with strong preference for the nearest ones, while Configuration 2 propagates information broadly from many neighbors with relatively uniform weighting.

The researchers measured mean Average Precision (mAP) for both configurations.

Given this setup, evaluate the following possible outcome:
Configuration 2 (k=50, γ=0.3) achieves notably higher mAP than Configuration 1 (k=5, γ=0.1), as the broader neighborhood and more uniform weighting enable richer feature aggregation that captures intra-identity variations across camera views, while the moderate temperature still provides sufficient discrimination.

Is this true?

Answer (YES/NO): NO